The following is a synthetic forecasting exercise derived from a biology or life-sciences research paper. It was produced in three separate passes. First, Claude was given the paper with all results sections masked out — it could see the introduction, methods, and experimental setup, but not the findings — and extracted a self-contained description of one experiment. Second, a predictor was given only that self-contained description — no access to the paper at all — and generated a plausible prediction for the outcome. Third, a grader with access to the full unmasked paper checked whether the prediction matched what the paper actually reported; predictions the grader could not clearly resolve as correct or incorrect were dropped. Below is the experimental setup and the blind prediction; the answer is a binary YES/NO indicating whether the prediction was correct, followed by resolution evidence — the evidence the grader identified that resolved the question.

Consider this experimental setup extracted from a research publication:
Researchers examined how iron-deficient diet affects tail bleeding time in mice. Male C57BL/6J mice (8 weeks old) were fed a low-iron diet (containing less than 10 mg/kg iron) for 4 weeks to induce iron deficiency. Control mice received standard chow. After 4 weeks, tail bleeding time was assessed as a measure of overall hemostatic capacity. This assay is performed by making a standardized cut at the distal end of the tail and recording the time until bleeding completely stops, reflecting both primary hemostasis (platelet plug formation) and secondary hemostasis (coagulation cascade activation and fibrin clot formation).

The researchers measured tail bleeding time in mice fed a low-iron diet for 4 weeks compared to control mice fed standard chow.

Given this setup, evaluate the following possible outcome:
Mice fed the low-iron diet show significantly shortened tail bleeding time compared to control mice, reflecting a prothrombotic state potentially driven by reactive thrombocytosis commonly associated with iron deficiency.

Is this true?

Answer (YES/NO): YES